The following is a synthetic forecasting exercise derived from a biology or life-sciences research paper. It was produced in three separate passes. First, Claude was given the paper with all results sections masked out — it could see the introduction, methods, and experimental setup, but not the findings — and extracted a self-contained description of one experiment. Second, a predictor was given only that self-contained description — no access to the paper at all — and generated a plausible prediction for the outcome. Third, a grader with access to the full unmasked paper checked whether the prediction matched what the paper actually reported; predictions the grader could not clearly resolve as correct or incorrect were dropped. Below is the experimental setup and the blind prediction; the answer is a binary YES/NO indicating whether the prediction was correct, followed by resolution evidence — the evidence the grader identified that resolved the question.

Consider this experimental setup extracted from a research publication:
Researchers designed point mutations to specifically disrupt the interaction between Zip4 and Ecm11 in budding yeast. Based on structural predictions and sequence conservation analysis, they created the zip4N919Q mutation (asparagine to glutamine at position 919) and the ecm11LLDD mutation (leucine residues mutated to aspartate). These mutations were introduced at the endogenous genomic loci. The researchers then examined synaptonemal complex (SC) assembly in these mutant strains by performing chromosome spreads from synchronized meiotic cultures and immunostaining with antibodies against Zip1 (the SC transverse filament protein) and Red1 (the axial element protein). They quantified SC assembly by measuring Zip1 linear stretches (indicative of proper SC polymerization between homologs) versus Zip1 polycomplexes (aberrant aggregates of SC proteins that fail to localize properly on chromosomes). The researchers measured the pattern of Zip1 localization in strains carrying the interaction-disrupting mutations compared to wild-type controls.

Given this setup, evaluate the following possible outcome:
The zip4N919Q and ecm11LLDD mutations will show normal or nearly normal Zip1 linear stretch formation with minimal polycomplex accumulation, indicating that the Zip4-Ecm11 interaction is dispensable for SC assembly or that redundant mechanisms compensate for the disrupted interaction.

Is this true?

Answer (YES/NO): NO